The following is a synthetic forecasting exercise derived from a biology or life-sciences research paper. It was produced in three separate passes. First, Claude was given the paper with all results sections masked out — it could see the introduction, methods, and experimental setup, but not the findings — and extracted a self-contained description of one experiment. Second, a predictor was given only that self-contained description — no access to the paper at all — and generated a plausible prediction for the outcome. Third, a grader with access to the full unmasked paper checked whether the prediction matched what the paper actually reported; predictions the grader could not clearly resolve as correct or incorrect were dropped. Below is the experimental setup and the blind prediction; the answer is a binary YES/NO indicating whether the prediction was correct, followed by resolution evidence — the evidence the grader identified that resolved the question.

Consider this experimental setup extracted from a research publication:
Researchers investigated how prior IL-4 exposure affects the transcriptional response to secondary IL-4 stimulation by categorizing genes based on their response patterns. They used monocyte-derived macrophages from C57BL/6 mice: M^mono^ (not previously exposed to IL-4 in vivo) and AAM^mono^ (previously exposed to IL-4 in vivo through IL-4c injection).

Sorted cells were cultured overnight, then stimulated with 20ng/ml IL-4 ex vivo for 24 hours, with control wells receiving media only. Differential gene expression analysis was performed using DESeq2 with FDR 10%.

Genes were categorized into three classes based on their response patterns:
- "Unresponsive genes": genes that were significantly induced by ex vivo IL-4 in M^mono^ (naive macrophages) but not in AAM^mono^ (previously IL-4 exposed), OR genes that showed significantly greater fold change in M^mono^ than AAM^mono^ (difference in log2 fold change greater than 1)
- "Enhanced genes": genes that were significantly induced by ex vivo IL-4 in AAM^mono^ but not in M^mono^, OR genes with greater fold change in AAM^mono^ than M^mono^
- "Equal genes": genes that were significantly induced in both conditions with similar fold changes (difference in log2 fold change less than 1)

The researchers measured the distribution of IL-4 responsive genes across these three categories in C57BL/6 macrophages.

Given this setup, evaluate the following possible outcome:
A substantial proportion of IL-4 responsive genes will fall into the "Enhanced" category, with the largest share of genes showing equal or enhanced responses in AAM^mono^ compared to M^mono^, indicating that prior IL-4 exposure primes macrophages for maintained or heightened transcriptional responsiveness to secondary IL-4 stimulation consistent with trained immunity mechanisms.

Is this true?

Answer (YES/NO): NO